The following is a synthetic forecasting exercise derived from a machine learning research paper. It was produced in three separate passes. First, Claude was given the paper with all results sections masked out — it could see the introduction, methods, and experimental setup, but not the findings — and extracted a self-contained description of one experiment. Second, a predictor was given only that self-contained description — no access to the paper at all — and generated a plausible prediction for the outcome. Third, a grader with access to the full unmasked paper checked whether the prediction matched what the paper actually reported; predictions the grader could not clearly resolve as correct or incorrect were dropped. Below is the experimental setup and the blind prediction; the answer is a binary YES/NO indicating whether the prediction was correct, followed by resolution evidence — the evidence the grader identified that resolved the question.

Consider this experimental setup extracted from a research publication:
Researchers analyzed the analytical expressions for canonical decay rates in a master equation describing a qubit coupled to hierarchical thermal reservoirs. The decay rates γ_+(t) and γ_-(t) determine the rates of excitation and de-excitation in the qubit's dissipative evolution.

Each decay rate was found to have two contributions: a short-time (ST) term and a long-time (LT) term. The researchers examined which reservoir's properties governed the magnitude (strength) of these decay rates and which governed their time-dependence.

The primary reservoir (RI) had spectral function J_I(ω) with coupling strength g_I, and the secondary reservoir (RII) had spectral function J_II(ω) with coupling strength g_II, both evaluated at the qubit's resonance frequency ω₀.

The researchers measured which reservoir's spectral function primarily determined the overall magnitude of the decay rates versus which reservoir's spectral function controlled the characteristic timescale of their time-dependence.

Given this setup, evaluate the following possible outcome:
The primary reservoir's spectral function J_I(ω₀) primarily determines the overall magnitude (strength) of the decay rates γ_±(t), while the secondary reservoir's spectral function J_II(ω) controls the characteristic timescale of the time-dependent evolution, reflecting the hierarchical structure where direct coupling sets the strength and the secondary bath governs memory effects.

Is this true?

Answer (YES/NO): YES